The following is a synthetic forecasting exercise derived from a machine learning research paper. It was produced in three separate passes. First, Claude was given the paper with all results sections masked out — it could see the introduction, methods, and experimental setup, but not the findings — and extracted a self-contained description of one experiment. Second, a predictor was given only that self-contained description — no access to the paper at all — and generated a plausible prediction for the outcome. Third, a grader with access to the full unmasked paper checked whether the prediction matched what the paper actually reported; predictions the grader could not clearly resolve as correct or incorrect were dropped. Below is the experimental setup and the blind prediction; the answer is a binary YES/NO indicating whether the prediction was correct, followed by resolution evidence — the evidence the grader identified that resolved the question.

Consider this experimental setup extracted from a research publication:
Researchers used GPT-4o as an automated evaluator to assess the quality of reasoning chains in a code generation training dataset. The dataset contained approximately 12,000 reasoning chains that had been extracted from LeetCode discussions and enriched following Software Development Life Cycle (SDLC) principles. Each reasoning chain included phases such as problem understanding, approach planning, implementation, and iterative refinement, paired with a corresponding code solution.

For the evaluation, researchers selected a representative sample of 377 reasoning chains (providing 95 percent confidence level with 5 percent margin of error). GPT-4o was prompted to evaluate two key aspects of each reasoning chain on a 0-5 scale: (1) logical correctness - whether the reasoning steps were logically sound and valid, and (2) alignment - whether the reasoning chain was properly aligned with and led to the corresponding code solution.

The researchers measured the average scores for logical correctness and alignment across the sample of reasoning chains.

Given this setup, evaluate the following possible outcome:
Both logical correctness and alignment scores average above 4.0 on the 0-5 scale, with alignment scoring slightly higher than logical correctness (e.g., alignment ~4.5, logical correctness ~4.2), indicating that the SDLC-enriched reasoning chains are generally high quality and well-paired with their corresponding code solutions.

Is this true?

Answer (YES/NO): YES